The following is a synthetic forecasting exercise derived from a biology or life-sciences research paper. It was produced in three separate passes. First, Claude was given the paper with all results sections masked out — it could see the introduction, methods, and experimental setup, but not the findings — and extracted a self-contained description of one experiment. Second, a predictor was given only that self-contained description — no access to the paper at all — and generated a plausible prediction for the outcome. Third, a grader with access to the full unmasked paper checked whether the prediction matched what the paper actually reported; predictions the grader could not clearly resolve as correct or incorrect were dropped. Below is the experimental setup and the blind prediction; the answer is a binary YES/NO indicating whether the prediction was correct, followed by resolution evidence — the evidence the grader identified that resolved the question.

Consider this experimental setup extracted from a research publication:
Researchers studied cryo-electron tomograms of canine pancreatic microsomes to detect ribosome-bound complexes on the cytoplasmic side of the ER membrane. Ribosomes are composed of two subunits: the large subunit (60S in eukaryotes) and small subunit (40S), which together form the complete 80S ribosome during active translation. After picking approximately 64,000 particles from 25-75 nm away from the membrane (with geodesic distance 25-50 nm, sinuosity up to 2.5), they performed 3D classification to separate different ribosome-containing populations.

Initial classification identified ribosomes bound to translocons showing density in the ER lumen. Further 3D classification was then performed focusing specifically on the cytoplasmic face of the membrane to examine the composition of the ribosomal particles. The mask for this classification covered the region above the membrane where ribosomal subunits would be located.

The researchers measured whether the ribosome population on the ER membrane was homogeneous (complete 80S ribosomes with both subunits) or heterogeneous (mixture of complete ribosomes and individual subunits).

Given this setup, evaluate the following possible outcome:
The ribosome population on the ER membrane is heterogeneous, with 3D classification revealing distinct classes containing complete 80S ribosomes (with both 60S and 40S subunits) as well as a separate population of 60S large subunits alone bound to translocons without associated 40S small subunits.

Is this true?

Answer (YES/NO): YES